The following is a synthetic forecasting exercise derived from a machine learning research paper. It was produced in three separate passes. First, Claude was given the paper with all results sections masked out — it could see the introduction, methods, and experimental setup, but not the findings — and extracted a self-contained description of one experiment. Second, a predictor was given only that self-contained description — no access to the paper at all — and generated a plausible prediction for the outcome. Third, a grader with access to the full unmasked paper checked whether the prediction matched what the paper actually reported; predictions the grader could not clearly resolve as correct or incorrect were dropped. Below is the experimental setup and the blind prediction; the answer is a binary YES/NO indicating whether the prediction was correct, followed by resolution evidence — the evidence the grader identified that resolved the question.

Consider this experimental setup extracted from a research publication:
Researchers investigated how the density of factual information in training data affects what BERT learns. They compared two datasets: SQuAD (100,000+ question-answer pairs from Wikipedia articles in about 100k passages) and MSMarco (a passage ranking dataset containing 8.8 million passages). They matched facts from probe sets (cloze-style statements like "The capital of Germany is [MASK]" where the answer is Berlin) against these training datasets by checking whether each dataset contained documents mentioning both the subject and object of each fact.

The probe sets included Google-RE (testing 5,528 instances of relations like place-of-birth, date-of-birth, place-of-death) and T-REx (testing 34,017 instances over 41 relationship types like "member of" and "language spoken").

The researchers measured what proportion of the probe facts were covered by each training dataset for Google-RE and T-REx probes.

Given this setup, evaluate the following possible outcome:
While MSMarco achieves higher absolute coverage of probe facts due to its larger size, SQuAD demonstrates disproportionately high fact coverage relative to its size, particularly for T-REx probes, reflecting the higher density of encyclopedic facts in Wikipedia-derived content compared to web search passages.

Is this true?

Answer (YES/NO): YES